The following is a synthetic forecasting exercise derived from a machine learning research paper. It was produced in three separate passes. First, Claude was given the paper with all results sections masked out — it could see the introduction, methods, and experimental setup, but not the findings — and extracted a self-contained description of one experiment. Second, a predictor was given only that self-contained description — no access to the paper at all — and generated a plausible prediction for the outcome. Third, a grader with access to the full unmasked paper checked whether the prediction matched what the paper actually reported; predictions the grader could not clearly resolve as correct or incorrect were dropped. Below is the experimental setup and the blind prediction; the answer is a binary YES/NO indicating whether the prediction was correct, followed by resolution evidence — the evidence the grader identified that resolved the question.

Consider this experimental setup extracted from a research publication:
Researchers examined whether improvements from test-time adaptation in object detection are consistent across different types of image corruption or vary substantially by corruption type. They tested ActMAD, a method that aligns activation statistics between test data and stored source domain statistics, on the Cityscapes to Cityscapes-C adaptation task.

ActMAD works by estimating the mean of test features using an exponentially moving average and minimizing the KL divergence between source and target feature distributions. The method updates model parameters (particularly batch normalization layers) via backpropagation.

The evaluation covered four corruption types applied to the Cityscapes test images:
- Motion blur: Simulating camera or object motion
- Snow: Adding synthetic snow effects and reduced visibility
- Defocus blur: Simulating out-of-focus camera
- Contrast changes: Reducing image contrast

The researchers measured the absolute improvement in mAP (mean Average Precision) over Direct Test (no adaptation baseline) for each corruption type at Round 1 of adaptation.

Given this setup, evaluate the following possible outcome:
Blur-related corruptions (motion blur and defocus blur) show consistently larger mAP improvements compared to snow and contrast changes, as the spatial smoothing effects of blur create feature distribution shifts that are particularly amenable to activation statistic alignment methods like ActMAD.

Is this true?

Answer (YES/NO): NO